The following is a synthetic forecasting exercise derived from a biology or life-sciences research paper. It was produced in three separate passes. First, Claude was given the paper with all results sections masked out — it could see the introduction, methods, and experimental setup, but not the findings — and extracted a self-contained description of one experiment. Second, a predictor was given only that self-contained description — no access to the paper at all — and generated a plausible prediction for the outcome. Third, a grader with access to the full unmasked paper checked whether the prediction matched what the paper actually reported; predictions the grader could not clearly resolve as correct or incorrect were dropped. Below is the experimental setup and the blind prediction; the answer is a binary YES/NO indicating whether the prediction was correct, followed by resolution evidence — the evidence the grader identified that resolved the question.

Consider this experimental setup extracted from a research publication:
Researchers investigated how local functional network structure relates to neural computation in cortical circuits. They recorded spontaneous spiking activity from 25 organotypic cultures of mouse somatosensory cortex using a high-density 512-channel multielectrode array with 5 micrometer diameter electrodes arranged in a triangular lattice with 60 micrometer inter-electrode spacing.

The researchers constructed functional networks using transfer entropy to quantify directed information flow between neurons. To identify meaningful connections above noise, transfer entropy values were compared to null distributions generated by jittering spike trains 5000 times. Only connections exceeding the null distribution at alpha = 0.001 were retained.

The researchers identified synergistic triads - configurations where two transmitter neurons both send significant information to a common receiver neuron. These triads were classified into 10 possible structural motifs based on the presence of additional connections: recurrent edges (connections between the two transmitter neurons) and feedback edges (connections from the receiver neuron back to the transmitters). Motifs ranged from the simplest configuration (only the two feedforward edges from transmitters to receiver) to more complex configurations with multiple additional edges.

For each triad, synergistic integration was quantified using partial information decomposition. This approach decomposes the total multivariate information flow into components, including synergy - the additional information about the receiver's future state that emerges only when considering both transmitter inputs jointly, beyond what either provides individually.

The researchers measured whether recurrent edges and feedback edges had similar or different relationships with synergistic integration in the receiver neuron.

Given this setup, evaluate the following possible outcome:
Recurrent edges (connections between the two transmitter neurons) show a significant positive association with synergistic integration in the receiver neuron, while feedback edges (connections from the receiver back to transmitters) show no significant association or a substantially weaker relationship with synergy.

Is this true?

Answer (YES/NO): NO